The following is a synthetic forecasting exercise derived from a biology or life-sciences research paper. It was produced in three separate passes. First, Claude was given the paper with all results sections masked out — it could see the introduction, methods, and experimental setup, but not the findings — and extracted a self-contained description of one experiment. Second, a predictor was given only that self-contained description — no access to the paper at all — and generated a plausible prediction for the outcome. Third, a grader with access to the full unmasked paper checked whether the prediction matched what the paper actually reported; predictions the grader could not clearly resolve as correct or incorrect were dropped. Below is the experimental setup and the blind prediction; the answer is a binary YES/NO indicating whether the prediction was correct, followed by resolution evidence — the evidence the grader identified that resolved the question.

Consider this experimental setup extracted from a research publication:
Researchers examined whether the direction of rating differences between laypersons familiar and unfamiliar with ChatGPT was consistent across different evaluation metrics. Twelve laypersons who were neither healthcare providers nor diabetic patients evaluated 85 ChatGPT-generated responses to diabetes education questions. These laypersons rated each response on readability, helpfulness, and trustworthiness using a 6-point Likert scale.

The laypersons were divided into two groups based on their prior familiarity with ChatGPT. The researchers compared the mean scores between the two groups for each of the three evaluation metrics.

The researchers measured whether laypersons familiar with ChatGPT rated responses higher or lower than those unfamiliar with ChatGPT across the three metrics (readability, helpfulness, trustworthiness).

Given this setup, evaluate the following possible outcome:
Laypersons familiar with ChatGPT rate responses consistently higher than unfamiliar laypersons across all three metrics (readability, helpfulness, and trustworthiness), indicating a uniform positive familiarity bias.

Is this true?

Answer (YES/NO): YES